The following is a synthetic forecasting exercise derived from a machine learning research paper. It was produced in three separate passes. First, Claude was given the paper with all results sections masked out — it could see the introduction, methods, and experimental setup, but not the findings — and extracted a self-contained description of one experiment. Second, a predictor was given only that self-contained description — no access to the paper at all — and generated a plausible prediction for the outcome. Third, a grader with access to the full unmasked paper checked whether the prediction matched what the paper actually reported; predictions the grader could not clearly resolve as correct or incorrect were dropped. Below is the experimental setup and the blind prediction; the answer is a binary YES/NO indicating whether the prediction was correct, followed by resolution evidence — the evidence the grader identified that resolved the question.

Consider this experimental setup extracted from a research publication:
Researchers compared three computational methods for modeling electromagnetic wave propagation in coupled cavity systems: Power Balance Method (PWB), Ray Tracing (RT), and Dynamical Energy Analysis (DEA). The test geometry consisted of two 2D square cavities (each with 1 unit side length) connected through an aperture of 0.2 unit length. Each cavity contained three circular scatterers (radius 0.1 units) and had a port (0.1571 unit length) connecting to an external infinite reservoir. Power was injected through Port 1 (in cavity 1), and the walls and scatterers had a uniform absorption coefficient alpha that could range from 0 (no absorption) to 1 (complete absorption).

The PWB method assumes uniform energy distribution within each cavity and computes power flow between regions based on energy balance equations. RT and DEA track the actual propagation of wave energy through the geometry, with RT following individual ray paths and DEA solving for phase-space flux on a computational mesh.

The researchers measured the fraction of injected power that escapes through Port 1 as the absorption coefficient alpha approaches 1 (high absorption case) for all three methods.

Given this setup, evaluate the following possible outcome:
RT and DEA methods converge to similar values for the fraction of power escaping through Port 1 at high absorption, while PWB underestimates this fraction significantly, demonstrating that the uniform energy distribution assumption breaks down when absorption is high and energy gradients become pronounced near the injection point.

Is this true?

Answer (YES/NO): NO